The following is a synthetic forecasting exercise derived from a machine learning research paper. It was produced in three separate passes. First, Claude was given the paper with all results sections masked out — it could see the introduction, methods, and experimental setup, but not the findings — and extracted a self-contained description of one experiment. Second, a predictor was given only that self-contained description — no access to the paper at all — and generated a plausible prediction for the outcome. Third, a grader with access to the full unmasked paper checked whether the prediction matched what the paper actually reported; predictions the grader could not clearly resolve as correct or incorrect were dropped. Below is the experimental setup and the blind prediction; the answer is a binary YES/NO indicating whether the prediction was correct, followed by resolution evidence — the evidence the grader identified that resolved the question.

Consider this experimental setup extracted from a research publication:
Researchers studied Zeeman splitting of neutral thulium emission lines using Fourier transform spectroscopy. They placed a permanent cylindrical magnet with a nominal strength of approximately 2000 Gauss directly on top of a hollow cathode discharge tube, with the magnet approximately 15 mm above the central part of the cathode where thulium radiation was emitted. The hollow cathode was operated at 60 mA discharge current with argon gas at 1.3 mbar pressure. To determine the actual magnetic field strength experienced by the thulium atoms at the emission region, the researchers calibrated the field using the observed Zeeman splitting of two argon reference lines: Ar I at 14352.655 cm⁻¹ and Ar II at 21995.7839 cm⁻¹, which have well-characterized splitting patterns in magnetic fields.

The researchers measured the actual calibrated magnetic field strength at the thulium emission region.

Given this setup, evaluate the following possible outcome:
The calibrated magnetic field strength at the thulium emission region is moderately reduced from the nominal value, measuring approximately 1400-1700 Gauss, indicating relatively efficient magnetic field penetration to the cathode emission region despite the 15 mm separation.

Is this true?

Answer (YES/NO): NO